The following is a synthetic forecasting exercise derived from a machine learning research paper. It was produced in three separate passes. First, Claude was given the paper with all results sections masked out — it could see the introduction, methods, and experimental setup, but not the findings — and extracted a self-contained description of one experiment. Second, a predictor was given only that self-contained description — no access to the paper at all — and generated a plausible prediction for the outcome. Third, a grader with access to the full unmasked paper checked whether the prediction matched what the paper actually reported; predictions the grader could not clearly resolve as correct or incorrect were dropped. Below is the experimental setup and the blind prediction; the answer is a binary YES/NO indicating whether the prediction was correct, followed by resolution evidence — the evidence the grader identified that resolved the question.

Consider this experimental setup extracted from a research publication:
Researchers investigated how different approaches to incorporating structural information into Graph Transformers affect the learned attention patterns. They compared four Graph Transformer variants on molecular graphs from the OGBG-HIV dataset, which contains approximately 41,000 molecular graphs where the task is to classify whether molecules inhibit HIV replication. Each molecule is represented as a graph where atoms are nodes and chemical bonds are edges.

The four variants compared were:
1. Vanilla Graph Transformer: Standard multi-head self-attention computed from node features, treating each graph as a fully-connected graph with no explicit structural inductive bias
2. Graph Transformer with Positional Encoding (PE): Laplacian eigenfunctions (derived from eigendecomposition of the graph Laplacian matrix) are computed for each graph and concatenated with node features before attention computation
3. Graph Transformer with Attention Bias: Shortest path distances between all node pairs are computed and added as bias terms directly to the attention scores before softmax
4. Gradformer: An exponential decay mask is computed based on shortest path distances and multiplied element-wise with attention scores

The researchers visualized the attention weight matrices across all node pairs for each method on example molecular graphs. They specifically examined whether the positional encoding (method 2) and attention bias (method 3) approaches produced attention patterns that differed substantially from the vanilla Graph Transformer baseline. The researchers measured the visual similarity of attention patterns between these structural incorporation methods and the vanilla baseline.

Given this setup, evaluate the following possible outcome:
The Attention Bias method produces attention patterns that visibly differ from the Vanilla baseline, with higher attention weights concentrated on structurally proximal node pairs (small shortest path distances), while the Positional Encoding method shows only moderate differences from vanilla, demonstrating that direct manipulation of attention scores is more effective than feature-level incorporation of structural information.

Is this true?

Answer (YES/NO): NO